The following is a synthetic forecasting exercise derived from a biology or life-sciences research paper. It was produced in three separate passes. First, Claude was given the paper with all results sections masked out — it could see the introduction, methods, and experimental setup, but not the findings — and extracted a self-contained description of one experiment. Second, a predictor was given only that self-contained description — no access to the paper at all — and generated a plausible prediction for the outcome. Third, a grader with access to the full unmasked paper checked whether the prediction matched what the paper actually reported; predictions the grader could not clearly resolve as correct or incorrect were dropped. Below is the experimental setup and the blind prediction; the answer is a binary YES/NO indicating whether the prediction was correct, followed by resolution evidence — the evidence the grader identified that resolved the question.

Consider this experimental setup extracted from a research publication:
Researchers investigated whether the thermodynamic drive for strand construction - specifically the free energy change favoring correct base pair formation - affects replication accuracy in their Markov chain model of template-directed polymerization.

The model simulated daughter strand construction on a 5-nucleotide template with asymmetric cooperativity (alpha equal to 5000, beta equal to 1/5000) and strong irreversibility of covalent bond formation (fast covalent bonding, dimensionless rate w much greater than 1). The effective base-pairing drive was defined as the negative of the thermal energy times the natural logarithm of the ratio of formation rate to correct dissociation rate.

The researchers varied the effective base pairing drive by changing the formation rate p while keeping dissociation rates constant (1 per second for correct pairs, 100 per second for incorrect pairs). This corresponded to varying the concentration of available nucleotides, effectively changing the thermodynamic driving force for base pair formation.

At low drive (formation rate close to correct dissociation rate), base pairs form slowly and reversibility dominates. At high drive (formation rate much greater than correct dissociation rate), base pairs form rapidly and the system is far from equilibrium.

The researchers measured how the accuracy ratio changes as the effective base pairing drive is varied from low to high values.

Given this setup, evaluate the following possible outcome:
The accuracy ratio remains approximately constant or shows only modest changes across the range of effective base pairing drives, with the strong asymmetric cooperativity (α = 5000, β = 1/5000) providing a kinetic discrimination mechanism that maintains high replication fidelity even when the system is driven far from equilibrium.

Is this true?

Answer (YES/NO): NO